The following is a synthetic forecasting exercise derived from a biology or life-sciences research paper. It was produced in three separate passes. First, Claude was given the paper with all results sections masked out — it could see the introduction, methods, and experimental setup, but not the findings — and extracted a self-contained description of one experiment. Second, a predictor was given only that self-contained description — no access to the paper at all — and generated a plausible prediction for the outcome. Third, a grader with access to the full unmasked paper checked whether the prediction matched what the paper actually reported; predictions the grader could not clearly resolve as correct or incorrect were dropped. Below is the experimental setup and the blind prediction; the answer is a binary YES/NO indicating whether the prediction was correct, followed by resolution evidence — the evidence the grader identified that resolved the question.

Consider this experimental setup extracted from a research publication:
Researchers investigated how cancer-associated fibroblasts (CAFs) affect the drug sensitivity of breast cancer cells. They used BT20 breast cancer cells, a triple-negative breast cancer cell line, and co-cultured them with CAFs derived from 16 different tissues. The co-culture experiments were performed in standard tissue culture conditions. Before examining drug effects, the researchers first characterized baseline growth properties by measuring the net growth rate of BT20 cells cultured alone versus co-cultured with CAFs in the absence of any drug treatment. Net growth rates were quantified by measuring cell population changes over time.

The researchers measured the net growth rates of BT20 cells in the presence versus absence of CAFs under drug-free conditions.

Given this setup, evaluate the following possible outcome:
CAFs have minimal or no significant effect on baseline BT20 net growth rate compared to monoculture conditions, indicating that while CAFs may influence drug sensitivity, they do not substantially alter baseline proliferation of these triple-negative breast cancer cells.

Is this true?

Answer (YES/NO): YES